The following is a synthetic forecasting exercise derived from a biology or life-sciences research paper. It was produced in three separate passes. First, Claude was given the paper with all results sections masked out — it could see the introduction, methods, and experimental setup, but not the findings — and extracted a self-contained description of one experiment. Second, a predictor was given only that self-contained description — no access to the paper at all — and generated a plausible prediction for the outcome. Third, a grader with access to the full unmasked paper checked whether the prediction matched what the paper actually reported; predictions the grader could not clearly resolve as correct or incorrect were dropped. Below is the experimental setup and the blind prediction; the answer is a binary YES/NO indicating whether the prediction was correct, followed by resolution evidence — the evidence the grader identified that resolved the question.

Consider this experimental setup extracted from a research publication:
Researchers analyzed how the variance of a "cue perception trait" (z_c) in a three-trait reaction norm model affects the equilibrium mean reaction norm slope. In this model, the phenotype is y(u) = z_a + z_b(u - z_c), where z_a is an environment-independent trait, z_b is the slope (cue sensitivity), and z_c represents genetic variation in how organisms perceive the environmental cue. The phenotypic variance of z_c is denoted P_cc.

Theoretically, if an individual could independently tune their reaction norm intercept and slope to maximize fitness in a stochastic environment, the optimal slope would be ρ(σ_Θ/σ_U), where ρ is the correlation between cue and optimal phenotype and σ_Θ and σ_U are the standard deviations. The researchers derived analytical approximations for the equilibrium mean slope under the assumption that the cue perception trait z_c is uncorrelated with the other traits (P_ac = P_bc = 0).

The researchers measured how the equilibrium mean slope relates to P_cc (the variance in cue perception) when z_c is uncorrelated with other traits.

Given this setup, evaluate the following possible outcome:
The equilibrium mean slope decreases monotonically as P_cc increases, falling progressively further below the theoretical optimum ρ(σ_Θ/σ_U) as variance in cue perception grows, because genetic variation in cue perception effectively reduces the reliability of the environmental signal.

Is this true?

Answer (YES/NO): YES